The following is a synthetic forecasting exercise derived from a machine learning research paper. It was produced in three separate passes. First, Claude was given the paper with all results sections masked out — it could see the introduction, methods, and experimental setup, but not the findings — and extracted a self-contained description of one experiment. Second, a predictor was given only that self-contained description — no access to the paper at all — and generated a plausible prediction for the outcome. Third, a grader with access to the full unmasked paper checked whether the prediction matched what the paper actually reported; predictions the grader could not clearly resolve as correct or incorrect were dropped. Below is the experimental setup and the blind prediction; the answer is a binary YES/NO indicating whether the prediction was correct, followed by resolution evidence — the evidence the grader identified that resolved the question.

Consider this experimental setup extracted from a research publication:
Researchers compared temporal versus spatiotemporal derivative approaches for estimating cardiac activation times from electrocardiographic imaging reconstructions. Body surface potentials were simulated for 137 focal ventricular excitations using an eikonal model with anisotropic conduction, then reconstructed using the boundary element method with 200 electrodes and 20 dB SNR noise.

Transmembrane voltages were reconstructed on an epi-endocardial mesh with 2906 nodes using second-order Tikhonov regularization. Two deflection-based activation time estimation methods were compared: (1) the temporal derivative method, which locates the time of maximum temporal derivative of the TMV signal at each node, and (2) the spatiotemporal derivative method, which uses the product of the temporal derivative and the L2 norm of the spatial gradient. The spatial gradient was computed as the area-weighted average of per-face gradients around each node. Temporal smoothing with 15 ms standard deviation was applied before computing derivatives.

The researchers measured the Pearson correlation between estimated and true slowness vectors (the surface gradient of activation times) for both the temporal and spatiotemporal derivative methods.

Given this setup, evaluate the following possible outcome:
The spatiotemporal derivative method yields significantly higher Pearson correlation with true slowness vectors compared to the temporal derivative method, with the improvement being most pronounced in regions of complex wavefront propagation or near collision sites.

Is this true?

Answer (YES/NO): NO